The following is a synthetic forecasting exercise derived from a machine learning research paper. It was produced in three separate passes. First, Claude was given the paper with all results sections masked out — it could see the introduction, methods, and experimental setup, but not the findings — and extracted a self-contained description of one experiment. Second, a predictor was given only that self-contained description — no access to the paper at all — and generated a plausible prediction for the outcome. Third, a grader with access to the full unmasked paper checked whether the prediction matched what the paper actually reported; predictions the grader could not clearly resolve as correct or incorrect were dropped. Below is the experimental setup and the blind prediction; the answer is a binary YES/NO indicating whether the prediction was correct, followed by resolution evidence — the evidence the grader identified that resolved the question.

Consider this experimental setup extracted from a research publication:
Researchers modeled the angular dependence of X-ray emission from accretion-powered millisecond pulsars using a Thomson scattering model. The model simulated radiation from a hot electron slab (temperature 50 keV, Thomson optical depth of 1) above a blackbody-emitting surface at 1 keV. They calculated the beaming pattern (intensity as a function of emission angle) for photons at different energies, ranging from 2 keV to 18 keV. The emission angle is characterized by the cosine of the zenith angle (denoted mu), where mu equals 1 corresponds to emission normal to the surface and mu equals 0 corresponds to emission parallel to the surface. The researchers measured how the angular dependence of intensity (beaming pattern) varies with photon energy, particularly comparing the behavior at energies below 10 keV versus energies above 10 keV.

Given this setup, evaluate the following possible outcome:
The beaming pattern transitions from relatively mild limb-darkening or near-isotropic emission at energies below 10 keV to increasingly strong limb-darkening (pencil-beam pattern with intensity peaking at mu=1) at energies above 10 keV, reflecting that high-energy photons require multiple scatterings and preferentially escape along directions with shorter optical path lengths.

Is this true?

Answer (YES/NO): NO